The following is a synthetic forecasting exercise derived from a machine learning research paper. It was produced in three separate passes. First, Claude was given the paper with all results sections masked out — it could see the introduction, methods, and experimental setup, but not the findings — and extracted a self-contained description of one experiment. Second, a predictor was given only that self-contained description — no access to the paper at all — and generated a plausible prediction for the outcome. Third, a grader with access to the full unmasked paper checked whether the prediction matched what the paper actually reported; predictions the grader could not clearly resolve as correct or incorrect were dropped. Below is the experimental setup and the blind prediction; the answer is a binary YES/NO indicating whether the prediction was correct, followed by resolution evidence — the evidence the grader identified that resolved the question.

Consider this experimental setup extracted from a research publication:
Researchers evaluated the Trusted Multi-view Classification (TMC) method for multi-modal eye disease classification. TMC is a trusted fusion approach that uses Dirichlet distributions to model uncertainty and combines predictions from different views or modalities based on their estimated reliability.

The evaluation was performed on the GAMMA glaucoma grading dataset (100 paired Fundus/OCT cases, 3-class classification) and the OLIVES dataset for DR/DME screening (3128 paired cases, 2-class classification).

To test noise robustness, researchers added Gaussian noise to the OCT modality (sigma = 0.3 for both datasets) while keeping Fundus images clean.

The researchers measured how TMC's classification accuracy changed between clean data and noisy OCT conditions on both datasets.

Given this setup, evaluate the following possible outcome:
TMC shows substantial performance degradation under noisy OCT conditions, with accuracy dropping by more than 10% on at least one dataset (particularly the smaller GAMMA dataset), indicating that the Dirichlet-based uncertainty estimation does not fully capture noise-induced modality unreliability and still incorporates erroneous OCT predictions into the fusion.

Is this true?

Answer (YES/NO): YES